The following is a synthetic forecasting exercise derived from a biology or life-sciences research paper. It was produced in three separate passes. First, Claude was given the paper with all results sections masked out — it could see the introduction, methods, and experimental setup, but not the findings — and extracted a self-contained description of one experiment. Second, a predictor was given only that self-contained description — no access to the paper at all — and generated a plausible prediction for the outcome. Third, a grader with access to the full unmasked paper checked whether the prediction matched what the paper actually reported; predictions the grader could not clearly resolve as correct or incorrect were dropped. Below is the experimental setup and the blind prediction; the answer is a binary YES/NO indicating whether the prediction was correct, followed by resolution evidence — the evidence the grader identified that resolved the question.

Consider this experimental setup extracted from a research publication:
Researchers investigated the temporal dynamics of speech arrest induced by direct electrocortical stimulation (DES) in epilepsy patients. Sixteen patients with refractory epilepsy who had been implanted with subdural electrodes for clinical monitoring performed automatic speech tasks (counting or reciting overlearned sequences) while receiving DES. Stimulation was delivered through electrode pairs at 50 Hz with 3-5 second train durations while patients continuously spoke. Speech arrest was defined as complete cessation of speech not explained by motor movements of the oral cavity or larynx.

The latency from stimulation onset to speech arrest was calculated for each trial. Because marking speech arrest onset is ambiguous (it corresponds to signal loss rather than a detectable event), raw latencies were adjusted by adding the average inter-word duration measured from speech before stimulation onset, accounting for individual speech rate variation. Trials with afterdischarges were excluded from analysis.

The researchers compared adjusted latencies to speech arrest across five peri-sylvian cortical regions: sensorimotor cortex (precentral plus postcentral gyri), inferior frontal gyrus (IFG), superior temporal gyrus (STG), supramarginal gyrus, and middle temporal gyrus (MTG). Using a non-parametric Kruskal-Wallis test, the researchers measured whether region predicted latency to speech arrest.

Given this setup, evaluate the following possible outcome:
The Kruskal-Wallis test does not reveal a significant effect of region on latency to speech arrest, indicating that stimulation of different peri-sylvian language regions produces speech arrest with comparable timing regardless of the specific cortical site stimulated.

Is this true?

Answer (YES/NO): NO